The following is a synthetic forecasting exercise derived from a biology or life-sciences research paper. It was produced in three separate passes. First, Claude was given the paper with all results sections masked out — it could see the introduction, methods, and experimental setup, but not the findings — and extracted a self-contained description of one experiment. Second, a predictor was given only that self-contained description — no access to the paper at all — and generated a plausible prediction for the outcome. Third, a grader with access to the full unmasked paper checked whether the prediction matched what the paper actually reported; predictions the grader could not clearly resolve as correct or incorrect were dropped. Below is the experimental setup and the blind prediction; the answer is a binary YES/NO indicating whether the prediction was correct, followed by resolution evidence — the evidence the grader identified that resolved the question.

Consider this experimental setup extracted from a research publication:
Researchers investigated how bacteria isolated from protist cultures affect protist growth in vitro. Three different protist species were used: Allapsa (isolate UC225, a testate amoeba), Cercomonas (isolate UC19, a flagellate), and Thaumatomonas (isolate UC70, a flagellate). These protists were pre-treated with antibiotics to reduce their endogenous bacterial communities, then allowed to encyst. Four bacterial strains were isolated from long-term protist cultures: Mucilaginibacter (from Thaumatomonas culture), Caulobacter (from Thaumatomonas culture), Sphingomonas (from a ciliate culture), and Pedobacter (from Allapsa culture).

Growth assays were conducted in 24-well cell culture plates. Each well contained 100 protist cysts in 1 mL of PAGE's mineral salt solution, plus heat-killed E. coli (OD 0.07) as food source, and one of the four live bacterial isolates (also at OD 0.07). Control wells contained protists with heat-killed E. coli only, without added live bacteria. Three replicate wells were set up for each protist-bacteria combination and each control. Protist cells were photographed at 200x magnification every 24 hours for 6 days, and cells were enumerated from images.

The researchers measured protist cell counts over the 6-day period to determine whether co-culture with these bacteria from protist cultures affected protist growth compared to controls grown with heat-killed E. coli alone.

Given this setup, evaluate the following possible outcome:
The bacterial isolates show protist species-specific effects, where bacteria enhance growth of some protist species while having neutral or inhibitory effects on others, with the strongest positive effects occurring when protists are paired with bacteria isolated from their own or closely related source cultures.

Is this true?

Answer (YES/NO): NO